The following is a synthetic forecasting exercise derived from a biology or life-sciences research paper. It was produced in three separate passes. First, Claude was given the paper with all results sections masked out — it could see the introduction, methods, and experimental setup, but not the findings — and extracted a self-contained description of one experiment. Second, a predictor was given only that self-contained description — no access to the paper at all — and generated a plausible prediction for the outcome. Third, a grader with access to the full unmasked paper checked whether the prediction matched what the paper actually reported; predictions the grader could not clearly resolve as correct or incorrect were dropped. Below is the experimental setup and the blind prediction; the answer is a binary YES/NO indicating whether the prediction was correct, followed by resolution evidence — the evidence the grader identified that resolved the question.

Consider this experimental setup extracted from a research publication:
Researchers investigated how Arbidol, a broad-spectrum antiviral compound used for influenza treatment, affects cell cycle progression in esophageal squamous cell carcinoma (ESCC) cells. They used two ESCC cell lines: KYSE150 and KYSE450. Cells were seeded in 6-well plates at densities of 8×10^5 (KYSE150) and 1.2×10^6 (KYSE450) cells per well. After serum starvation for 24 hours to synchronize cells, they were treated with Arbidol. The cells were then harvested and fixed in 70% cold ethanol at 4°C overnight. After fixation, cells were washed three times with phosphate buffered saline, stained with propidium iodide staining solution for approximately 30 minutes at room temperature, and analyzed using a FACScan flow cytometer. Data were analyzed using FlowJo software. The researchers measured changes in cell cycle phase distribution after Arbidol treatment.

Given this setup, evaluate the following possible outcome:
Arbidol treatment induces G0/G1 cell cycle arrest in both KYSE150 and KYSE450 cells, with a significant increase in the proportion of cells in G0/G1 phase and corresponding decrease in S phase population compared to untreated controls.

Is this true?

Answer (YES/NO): YES